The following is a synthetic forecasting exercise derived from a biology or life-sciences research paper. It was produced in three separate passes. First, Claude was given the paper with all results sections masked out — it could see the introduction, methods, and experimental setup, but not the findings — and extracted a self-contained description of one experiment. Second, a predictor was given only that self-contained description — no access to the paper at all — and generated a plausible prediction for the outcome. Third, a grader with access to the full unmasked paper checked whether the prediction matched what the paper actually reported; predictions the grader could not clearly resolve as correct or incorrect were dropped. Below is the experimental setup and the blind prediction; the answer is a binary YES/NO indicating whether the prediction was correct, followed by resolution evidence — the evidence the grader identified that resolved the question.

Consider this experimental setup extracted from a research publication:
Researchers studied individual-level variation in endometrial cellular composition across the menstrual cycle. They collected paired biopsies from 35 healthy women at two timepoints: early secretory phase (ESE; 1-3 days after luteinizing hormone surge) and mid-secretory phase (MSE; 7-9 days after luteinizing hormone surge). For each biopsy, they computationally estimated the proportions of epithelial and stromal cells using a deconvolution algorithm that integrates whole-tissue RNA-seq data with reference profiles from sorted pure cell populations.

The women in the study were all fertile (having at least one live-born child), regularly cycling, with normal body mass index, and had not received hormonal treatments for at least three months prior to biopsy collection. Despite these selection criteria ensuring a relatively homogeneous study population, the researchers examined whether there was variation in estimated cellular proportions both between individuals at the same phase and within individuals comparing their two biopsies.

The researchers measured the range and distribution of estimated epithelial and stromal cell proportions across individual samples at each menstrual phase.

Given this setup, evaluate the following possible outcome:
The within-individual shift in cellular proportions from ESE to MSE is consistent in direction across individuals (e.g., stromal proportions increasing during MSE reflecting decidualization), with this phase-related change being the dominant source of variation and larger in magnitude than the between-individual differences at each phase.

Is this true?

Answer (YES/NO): NO